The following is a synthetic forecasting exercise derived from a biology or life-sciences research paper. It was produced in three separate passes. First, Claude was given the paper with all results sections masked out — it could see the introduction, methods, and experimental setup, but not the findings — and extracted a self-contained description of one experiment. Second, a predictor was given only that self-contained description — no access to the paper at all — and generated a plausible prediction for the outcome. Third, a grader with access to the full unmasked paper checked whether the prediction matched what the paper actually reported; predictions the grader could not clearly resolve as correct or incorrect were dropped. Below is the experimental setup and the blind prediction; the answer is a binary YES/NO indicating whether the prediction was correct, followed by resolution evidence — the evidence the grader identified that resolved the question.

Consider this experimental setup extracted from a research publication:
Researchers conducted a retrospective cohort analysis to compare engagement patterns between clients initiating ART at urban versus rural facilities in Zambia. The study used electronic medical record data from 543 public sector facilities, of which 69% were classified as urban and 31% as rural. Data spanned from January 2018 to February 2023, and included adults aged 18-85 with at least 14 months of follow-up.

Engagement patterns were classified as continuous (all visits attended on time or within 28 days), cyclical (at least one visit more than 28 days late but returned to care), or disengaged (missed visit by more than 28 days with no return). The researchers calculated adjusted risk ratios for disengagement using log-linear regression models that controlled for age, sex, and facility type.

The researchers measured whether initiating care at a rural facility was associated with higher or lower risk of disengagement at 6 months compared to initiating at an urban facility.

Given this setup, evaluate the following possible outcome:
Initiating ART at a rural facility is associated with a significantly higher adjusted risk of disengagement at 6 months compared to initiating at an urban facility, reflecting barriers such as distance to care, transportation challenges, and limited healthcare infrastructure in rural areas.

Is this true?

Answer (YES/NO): NO